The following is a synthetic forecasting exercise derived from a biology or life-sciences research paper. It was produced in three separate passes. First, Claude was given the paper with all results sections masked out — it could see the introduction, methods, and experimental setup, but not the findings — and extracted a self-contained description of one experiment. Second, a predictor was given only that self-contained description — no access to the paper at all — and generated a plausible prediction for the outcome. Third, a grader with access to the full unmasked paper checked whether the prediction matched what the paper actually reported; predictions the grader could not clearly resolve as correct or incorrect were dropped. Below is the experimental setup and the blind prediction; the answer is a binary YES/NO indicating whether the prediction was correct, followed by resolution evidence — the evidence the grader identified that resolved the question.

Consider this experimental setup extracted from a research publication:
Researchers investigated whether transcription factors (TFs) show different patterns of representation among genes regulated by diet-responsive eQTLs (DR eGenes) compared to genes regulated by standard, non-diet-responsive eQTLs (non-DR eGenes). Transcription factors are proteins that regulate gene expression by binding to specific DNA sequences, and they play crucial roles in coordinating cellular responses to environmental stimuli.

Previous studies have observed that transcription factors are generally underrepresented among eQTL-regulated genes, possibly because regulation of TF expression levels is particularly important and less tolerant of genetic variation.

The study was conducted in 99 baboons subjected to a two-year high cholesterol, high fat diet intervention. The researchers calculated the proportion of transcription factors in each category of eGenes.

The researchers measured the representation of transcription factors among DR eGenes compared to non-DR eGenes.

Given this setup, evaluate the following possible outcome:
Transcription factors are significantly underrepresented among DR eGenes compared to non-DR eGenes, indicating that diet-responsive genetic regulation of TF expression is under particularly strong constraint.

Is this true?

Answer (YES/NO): NO